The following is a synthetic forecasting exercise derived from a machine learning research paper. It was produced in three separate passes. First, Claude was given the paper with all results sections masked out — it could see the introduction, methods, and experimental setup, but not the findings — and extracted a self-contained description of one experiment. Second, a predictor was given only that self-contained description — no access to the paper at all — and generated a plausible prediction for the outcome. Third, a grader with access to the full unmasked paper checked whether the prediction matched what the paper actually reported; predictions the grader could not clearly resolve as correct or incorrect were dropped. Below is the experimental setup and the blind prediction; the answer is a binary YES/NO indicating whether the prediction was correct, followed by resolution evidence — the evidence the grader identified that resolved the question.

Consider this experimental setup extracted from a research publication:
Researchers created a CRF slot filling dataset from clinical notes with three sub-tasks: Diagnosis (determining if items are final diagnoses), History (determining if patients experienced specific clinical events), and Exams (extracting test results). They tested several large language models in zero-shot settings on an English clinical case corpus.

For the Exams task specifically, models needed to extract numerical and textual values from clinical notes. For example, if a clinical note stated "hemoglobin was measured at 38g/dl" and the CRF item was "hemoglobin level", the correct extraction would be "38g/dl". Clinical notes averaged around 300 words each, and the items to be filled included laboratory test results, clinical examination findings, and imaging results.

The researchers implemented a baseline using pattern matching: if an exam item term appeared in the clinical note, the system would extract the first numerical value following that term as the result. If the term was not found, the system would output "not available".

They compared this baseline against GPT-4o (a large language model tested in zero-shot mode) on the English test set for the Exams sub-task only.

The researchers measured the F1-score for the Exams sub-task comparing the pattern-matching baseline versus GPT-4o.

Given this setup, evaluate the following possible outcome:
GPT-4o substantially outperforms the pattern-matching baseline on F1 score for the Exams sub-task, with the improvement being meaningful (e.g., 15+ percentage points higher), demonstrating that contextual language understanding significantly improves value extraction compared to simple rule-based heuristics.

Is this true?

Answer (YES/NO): YES